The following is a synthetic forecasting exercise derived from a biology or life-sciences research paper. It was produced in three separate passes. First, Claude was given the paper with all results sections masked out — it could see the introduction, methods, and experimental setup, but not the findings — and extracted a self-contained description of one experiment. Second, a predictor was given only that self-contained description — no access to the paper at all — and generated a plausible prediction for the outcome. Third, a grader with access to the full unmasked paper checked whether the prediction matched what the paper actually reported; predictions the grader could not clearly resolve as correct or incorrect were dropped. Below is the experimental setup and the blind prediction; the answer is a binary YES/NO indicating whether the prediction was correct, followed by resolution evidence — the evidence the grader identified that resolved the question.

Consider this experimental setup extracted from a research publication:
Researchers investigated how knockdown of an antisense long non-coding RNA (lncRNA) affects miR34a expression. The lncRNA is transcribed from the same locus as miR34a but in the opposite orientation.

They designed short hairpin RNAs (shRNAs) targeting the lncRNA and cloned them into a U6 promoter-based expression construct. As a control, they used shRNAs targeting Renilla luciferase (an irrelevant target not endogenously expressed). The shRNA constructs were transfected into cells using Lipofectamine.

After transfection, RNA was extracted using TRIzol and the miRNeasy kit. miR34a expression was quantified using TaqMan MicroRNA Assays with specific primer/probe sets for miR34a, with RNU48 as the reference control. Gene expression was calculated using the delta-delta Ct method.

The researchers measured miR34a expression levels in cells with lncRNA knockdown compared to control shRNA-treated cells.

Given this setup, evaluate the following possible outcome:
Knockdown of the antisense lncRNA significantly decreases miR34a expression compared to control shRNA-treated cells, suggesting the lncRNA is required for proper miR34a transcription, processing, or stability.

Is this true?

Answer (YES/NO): YES